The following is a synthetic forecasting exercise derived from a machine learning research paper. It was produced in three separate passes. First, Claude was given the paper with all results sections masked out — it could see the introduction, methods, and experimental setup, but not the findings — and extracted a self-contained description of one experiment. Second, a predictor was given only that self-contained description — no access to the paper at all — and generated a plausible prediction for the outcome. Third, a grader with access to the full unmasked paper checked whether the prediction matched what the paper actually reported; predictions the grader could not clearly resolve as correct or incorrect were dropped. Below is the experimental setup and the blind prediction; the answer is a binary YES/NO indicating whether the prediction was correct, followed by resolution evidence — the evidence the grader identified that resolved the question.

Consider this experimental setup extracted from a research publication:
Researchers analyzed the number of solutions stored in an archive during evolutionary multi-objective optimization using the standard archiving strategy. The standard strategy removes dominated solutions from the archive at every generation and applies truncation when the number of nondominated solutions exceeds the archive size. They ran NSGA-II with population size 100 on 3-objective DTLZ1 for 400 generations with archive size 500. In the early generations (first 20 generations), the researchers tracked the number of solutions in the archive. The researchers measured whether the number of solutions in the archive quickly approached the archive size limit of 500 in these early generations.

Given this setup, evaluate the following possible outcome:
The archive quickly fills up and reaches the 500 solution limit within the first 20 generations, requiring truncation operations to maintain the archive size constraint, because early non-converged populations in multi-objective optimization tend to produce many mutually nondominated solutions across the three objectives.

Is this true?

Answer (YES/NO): NO